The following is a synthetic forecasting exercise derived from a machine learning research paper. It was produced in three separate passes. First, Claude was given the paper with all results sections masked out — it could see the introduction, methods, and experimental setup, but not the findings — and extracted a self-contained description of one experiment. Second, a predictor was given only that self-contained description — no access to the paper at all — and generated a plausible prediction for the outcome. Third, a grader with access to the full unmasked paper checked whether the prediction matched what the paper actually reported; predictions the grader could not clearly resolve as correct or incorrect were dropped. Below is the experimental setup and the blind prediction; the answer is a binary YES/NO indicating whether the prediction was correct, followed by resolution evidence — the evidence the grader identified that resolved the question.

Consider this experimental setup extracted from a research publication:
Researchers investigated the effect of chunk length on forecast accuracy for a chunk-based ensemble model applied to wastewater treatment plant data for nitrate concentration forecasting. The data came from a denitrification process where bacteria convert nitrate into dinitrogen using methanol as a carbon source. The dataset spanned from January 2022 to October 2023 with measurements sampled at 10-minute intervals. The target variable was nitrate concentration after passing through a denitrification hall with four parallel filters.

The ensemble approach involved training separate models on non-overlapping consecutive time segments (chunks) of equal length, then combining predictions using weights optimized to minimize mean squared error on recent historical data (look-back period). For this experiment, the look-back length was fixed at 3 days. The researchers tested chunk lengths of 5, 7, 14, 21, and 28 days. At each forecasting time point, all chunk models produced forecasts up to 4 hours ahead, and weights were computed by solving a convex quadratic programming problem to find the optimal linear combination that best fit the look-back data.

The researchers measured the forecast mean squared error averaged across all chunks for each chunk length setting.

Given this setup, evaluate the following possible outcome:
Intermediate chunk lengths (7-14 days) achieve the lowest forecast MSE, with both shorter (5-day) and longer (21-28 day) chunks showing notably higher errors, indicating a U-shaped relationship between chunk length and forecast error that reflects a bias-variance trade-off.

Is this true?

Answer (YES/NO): NO